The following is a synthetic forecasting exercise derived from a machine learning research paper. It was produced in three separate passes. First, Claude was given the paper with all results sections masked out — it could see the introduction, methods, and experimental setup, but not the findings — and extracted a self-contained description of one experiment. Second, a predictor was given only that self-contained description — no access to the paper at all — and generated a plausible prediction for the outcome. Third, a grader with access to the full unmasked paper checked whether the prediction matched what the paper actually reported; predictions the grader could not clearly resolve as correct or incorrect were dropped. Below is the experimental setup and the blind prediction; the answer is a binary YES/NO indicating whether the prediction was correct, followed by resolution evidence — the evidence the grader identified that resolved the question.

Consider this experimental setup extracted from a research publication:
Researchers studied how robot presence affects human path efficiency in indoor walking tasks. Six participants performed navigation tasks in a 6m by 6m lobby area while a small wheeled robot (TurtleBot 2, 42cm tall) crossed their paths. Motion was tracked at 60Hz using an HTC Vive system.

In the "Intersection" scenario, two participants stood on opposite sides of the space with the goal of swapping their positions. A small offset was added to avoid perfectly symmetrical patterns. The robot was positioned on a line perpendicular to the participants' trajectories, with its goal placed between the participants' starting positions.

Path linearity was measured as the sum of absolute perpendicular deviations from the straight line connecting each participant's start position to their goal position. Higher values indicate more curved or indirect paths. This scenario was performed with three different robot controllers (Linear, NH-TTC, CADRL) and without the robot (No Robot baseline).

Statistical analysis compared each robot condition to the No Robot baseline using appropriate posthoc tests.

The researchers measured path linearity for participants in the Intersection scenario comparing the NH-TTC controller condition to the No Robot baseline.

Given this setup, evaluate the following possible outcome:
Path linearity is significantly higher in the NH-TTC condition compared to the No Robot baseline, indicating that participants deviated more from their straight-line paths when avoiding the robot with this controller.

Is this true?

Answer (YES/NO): YES